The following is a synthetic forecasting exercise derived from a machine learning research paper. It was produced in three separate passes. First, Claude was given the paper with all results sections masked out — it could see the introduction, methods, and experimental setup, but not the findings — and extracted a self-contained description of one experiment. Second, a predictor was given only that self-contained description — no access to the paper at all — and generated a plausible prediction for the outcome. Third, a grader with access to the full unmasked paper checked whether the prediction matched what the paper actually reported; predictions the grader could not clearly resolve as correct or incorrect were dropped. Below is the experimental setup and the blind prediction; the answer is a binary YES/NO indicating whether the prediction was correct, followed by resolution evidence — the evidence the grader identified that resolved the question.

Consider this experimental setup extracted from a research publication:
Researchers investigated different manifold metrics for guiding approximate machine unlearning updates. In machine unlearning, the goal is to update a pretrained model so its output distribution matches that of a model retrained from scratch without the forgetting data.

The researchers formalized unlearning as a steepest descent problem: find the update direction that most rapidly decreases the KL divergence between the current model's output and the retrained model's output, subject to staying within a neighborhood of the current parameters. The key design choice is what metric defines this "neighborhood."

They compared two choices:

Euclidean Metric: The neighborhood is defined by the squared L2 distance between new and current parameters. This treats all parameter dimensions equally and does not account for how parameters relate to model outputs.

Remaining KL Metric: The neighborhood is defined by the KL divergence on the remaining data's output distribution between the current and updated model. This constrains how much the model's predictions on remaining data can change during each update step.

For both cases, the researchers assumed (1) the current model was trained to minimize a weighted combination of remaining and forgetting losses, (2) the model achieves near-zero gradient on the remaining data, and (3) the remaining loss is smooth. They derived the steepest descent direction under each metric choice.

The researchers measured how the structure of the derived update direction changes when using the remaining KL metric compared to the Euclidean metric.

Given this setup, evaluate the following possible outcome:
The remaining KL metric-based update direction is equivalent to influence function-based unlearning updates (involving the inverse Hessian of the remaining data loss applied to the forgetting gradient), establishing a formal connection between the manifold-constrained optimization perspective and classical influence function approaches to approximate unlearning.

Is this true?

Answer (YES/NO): NO